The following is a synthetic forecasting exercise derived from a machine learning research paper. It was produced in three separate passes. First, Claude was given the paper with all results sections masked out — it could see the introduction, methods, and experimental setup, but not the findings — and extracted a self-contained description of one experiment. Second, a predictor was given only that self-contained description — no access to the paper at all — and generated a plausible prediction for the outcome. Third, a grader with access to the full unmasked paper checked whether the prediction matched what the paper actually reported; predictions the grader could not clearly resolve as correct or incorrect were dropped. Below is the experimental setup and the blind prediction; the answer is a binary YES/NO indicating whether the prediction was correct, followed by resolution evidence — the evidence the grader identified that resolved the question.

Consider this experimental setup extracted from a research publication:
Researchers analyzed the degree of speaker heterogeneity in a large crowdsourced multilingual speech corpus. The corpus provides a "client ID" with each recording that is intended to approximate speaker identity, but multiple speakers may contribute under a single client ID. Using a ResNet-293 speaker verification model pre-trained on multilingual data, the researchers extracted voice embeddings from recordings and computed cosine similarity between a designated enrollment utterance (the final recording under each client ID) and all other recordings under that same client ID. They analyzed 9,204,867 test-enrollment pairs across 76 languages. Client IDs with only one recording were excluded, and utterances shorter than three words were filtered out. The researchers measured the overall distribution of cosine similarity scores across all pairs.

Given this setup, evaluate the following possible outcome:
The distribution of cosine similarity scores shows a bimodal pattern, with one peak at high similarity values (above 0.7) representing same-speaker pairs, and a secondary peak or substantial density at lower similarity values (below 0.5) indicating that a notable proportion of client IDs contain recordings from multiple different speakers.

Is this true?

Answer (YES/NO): NO